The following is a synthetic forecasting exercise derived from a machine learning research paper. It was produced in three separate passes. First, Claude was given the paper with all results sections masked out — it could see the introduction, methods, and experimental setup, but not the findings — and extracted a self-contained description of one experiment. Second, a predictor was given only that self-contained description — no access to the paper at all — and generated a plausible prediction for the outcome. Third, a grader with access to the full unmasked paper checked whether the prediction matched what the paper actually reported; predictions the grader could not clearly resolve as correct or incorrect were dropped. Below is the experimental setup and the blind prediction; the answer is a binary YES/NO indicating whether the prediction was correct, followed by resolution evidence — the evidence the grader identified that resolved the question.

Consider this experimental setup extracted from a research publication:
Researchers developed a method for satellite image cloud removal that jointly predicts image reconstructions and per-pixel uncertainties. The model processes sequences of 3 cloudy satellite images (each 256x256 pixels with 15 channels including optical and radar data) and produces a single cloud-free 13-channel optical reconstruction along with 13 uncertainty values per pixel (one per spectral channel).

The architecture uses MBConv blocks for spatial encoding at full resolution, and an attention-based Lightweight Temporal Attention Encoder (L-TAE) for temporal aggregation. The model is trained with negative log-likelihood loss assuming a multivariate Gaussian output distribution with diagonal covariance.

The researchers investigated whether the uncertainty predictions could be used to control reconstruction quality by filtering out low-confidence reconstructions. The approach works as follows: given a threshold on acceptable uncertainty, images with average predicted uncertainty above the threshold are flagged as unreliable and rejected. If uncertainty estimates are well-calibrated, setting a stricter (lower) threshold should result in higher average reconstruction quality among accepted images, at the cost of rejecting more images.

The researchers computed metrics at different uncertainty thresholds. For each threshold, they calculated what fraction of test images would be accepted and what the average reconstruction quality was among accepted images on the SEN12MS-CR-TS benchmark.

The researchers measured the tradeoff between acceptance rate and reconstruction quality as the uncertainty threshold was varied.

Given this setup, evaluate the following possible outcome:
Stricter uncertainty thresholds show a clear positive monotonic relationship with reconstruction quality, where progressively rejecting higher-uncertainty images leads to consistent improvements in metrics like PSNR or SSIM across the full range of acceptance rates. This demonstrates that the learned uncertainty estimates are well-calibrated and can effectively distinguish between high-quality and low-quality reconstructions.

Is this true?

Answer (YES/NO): YES